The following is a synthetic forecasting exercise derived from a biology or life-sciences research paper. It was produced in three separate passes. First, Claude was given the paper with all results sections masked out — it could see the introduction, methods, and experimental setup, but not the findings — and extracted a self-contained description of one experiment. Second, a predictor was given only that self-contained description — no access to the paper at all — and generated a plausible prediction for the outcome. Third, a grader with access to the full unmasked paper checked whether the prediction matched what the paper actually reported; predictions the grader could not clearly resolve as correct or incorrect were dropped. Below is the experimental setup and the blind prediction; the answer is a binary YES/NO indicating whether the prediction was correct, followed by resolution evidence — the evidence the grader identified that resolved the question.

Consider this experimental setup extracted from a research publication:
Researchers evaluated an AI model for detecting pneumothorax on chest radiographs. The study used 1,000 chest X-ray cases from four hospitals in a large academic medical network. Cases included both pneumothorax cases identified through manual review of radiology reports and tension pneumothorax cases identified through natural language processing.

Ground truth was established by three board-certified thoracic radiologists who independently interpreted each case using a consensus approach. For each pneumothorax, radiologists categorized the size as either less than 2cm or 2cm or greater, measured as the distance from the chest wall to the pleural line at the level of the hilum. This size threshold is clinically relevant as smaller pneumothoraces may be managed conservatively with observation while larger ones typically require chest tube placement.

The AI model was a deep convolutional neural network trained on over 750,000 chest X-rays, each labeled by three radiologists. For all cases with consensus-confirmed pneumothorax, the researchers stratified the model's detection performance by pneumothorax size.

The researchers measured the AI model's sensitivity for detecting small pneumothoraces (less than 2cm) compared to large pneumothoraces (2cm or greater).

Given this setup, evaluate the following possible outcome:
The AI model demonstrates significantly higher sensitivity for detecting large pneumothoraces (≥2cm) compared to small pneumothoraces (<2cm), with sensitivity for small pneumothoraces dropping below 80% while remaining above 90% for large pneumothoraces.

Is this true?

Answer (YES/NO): NO